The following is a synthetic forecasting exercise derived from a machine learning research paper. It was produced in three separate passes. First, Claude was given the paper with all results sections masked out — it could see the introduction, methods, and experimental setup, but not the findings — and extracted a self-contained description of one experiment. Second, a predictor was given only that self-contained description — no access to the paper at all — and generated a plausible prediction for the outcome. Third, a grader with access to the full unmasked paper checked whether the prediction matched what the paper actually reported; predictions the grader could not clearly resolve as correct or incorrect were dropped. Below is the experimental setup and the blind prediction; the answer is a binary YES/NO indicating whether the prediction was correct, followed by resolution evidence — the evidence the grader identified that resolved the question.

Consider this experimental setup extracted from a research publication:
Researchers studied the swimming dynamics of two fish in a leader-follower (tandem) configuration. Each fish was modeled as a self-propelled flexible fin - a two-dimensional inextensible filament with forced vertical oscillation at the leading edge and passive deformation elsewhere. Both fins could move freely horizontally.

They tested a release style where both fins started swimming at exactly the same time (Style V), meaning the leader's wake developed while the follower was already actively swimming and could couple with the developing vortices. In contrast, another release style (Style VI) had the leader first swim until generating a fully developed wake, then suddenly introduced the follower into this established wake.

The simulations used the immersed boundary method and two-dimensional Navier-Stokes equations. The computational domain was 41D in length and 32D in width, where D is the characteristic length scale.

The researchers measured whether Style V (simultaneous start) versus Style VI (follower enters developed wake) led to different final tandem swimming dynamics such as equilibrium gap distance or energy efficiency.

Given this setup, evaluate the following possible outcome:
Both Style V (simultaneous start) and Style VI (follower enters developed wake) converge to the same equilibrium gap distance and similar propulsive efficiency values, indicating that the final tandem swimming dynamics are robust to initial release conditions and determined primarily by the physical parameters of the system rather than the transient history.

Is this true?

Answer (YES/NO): NO